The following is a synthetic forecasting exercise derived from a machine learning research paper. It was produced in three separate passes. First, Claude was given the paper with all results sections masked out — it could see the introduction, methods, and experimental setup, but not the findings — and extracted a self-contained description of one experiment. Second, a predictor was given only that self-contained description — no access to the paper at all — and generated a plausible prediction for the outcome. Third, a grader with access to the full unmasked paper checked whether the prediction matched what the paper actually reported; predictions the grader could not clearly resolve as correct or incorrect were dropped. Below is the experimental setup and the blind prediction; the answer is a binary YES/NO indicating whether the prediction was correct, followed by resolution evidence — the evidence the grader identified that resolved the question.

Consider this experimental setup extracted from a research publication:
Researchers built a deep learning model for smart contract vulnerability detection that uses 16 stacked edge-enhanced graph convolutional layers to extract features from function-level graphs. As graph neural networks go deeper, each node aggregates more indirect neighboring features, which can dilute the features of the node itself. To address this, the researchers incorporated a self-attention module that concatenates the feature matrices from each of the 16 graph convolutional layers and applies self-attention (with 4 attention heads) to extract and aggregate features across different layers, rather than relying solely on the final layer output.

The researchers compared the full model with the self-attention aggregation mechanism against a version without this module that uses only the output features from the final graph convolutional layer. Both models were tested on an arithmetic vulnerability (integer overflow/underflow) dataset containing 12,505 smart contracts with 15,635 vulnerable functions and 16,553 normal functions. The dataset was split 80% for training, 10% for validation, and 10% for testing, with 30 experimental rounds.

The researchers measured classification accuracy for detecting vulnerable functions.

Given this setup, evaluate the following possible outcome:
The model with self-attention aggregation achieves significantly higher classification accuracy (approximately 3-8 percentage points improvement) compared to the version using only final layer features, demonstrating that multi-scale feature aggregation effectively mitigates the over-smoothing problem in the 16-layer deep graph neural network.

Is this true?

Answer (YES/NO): YES